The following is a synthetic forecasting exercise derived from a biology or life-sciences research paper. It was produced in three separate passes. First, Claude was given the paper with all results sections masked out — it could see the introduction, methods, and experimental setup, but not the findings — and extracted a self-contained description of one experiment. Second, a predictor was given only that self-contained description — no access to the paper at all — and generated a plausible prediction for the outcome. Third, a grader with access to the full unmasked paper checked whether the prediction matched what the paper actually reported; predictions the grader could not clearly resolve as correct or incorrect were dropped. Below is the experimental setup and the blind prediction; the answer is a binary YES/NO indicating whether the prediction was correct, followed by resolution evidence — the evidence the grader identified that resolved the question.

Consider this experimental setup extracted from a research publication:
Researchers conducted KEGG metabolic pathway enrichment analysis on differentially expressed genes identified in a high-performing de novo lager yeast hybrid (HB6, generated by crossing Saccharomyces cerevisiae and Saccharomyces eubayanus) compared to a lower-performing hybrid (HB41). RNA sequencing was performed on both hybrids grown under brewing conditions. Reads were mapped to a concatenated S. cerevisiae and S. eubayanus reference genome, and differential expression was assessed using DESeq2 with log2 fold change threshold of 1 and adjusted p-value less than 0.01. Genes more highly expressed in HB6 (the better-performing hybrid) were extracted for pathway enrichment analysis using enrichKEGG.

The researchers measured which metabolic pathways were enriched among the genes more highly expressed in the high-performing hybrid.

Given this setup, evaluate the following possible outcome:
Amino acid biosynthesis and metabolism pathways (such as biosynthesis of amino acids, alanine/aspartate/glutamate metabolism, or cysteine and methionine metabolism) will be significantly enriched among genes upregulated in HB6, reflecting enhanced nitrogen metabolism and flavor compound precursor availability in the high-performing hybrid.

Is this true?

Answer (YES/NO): NO